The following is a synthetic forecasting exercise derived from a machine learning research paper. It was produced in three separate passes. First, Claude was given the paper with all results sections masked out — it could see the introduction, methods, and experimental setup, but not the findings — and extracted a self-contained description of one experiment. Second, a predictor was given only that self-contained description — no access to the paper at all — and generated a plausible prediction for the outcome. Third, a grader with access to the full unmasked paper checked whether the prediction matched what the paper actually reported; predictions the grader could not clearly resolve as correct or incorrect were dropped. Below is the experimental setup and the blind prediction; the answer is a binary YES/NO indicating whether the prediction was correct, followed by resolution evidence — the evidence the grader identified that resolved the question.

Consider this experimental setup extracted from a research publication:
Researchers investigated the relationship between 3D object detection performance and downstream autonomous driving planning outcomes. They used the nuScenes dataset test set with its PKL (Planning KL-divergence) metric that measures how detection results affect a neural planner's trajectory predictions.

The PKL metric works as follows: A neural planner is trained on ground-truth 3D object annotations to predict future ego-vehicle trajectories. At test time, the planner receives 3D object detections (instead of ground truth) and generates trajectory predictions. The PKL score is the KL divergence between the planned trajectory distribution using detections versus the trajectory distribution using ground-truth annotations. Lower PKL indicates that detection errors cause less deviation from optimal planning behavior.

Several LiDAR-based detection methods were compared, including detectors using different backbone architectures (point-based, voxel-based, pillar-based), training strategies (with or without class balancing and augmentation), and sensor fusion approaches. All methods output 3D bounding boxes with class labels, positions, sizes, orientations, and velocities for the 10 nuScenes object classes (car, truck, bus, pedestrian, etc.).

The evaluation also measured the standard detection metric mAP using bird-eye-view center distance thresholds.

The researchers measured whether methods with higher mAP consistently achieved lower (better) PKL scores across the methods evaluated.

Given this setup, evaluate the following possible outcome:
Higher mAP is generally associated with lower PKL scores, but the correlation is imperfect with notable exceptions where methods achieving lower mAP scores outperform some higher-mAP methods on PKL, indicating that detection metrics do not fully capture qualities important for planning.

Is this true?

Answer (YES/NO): YES